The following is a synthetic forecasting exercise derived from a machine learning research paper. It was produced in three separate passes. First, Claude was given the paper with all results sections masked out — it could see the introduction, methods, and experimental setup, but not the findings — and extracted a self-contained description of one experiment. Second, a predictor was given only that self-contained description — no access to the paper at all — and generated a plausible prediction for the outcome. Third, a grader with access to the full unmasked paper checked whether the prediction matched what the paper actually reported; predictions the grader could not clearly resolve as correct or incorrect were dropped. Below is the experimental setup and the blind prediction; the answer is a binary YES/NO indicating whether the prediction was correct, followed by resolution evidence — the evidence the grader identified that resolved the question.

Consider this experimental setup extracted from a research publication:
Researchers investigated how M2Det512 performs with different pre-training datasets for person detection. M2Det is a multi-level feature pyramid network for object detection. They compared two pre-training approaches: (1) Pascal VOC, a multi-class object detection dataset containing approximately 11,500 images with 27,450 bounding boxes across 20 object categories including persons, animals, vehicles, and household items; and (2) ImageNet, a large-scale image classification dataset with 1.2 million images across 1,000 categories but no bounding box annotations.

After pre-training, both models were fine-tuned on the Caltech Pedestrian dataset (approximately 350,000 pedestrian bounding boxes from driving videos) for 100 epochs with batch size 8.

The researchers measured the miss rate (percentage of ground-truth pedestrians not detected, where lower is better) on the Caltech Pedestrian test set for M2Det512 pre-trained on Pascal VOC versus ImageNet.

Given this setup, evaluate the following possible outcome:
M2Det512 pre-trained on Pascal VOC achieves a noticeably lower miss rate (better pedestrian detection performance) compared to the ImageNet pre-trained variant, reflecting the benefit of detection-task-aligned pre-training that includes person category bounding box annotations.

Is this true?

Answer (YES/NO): YES